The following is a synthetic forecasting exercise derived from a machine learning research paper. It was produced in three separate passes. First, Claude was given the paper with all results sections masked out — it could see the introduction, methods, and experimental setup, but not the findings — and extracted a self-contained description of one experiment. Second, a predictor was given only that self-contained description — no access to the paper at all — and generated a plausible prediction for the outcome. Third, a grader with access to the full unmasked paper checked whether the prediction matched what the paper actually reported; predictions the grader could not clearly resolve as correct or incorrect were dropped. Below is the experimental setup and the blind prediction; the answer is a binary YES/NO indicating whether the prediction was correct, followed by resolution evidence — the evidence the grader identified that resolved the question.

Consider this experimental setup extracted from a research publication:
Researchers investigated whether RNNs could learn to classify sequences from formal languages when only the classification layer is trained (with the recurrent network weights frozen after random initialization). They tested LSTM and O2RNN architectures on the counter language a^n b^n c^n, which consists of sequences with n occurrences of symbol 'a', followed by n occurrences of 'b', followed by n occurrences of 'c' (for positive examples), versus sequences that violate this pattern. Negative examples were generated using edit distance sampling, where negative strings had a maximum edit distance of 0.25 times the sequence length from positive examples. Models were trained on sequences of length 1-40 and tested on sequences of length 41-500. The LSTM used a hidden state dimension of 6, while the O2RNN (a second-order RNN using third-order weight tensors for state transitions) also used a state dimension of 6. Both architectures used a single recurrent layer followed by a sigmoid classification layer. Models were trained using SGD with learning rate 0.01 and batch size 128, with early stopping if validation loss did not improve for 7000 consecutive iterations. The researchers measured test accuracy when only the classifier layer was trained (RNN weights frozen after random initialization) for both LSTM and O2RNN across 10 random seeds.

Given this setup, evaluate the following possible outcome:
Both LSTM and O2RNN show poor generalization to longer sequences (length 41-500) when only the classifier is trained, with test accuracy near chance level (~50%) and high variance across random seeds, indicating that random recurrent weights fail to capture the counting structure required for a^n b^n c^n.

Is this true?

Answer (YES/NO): NO